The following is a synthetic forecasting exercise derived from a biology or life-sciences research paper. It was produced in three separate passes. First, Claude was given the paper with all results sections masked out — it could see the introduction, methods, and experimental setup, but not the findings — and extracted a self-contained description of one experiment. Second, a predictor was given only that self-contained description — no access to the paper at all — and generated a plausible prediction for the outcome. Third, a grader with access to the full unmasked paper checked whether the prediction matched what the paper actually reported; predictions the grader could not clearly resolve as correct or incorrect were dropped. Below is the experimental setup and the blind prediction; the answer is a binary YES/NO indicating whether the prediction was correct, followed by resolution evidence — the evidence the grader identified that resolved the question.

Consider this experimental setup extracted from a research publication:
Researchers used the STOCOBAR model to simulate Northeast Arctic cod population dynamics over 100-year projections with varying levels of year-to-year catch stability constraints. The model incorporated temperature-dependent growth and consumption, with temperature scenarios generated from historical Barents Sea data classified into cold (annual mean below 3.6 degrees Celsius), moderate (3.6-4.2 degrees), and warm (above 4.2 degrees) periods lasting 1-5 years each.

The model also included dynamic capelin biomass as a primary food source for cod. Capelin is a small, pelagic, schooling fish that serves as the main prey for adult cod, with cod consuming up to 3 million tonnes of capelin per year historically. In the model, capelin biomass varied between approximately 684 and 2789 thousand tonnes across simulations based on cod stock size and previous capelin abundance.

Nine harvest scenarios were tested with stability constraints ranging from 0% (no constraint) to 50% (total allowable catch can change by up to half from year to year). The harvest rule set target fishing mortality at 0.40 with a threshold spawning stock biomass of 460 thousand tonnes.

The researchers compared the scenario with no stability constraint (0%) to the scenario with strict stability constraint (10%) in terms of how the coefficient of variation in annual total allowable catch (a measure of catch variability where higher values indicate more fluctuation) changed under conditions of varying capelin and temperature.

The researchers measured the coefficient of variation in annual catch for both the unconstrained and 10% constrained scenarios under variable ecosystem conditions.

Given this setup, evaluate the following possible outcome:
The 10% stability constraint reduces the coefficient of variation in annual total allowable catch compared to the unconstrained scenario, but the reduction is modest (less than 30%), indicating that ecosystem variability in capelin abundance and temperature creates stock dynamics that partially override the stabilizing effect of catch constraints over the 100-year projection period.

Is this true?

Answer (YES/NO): NO